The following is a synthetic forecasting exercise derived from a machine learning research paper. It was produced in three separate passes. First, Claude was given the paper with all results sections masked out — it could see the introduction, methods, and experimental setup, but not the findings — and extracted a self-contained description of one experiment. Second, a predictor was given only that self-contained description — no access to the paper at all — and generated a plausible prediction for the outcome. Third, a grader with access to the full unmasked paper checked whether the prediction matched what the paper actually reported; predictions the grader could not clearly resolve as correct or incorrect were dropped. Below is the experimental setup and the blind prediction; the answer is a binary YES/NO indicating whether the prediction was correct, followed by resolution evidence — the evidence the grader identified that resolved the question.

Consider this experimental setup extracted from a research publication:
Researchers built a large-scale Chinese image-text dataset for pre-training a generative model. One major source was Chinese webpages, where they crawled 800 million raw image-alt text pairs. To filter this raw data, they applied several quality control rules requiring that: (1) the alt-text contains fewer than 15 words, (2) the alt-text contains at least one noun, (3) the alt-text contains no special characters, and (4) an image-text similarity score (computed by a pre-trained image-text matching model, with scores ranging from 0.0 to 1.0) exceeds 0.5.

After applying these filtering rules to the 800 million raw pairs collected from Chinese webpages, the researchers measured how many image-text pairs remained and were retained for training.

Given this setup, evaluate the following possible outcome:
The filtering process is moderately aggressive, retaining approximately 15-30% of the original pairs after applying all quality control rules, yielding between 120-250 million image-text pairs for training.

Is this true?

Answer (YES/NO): NO